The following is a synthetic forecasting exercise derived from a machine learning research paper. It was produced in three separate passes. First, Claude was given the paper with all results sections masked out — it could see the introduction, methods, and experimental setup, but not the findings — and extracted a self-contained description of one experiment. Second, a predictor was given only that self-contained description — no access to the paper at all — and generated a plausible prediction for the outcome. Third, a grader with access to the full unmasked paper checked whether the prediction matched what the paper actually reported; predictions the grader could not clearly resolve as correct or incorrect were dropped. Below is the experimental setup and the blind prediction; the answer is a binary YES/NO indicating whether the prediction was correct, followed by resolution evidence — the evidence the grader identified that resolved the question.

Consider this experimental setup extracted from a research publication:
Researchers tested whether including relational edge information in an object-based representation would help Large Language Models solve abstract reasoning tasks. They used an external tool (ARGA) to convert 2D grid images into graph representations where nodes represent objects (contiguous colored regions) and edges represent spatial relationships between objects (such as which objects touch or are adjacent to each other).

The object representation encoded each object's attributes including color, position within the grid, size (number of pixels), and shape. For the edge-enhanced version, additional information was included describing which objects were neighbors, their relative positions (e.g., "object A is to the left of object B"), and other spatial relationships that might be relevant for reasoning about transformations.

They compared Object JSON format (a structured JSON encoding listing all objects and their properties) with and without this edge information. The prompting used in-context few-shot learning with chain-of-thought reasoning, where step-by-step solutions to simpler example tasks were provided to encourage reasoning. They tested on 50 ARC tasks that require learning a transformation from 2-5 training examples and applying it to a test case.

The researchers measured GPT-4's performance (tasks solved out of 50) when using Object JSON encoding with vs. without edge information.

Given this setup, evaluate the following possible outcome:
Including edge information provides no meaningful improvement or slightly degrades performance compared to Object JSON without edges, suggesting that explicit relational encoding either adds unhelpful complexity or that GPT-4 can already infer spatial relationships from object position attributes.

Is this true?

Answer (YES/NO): NO